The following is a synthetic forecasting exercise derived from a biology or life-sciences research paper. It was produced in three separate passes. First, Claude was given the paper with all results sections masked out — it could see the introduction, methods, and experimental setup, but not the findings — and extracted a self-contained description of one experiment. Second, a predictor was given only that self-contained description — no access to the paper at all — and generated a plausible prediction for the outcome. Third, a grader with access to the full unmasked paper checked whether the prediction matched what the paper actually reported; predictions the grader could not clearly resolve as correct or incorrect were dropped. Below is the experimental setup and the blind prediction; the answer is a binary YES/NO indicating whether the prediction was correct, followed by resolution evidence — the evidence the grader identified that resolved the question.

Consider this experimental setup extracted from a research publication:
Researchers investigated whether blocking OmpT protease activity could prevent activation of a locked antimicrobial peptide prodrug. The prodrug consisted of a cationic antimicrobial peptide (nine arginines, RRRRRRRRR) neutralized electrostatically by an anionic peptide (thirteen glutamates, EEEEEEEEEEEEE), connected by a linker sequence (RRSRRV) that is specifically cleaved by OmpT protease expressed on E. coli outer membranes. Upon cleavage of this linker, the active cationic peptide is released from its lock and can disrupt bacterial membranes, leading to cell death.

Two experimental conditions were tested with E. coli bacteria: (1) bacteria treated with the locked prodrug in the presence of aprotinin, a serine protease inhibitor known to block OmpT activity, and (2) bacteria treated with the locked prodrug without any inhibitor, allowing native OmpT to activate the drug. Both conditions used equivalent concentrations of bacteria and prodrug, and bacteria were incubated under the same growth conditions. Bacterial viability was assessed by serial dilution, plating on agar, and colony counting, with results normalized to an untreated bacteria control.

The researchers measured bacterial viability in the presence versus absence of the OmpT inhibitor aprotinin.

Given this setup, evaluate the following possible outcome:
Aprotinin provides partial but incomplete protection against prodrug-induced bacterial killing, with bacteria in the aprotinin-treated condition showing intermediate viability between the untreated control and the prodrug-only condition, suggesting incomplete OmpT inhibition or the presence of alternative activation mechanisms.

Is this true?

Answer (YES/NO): NO